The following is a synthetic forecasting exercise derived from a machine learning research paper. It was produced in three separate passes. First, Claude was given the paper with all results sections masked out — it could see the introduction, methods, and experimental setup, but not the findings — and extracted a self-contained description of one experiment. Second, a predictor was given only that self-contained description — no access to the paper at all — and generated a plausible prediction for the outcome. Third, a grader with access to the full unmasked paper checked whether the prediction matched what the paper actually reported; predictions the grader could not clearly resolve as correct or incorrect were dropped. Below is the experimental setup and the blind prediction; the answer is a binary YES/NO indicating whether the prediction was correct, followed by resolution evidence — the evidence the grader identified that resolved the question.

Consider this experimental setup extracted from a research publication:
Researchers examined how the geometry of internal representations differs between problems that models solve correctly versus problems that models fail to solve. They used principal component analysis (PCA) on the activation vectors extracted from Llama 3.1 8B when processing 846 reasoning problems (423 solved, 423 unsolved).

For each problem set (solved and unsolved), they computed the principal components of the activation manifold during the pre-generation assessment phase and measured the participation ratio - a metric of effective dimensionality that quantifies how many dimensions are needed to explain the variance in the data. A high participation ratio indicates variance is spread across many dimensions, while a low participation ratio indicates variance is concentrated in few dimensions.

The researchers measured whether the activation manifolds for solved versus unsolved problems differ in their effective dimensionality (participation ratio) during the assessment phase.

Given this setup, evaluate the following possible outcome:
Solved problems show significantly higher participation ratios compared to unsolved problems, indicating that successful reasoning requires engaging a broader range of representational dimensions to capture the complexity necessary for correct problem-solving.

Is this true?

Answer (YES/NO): NO